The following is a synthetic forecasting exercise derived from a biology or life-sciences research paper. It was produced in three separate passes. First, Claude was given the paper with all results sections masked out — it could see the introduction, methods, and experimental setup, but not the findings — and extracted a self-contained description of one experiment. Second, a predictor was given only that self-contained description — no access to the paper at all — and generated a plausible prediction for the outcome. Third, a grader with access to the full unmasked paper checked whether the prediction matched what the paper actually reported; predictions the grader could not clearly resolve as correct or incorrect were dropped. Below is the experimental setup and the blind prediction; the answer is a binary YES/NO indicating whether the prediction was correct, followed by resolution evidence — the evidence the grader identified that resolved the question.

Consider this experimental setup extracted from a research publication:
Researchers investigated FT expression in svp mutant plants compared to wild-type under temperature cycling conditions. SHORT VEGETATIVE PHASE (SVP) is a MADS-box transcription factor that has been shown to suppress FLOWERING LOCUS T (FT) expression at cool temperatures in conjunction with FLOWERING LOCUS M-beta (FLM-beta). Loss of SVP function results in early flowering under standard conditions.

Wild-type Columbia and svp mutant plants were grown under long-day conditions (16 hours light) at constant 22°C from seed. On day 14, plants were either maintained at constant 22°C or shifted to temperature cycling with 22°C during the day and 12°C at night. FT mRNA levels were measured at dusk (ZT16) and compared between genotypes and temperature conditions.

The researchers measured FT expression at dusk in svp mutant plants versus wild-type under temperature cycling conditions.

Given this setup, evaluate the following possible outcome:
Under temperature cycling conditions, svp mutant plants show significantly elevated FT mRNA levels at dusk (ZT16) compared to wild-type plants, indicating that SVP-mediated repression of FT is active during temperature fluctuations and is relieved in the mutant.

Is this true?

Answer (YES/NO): YES